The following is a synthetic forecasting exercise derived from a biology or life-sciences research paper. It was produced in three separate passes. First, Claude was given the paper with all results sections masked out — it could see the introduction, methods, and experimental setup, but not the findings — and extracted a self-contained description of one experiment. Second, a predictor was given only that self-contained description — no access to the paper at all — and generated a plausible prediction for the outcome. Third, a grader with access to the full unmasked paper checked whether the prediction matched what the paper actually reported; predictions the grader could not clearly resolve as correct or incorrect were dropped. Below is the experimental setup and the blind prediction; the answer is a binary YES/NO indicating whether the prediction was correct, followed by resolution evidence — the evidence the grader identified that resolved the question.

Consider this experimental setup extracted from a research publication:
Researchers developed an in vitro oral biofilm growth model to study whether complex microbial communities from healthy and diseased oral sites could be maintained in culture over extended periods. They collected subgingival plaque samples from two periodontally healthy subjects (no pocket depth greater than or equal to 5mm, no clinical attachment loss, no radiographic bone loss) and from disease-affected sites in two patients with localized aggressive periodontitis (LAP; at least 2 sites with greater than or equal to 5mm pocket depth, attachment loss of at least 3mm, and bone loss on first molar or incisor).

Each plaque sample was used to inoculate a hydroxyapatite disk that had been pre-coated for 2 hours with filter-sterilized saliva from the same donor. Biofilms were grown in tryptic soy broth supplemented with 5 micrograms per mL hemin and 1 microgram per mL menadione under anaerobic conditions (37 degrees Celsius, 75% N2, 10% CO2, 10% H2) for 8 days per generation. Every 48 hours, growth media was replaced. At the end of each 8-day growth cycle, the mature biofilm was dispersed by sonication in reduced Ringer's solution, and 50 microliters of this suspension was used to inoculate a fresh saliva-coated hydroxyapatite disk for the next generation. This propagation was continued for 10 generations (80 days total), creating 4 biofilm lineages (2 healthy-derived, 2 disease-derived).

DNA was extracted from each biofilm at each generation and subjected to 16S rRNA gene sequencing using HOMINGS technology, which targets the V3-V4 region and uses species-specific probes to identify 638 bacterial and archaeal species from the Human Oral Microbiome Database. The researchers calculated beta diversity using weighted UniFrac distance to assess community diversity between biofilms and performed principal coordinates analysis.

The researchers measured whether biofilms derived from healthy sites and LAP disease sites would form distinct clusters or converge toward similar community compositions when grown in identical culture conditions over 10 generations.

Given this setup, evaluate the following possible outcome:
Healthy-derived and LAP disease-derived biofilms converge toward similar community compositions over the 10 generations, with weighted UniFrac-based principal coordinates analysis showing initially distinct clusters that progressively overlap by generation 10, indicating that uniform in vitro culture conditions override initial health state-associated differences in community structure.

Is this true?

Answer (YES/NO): NO